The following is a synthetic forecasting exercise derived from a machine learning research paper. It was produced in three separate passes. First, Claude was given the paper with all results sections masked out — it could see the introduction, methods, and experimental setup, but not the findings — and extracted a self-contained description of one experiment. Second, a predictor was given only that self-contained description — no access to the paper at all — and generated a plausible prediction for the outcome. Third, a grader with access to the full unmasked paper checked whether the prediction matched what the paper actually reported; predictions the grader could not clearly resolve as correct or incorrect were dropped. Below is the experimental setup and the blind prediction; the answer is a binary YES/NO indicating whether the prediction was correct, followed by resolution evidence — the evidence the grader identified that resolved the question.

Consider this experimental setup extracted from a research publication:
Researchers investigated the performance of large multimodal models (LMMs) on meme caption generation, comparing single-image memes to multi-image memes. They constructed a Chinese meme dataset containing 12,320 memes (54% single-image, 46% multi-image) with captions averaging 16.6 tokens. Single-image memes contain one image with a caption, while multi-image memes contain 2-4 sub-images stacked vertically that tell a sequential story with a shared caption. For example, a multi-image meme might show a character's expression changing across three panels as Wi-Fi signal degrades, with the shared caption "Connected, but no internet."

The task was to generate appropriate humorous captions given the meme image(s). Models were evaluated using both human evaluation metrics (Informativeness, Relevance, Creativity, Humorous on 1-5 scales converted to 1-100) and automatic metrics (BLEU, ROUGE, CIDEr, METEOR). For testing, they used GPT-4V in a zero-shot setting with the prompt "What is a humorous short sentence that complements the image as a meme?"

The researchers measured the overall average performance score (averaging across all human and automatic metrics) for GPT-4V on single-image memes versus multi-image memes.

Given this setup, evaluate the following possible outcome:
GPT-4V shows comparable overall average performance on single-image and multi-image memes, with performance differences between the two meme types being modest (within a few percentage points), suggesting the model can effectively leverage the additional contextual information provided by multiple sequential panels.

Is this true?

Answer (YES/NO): NO